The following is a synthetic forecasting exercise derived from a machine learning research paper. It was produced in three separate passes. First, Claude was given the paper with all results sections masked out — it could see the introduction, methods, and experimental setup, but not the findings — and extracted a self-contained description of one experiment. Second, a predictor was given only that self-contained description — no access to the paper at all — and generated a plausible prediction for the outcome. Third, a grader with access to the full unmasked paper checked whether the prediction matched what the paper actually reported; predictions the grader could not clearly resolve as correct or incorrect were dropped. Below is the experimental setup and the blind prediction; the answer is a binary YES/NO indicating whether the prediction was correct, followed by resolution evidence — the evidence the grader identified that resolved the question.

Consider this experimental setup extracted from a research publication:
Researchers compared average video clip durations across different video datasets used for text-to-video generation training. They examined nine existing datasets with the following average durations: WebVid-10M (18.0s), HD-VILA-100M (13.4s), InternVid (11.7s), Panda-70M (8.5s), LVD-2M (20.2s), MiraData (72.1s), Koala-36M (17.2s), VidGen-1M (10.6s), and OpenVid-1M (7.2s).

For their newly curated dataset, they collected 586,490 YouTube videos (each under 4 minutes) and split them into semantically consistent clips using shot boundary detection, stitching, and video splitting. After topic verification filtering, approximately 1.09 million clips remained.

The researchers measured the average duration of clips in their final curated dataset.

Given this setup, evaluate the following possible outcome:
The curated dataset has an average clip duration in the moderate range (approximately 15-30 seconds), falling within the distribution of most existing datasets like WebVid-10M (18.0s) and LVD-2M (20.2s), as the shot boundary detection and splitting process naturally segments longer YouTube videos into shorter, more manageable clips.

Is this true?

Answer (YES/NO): NO